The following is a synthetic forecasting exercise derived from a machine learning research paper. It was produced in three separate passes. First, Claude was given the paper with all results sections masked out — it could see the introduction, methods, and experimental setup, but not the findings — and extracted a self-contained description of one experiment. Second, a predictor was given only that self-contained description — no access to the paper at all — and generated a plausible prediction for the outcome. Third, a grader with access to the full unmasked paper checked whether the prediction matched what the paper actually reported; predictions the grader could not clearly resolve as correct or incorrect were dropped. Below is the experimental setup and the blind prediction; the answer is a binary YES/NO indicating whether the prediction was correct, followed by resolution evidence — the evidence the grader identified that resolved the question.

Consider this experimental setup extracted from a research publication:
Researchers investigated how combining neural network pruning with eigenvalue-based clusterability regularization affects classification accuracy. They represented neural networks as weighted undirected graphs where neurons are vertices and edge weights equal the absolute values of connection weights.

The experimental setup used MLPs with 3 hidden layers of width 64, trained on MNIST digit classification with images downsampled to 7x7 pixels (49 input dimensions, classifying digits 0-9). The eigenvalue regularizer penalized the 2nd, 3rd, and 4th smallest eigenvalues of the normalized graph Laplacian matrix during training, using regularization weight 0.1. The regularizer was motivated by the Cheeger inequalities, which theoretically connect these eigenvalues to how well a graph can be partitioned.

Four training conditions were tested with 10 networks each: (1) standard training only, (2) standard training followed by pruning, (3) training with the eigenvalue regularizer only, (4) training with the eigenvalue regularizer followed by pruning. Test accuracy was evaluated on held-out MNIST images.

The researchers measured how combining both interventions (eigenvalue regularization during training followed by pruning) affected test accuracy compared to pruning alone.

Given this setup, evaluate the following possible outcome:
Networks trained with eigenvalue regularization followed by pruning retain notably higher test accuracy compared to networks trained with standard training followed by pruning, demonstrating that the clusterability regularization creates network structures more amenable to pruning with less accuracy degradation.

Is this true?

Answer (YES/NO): NO